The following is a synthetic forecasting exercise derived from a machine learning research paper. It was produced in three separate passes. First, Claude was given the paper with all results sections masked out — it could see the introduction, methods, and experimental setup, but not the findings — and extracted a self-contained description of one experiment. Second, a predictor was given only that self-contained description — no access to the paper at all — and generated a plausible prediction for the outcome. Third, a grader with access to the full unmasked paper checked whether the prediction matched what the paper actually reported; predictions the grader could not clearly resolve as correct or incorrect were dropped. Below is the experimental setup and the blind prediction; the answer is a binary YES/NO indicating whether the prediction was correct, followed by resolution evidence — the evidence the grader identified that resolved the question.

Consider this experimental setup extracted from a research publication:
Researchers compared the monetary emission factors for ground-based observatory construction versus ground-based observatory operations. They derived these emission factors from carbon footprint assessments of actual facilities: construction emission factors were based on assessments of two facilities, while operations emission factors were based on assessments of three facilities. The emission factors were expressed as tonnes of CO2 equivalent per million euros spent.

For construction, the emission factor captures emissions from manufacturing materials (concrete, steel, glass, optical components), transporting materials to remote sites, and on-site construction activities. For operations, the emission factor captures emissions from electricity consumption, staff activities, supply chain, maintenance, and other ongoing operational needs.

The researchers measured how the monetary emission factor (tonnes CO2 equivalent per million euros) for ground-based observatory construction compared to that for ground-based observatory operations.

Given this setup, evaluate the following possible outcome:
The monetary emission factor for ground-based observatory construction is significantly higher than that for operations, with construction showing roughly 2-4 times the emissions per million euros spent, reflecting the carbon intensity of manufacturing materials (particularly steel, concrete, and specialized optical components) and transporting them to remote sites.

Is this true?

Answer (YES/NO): NO